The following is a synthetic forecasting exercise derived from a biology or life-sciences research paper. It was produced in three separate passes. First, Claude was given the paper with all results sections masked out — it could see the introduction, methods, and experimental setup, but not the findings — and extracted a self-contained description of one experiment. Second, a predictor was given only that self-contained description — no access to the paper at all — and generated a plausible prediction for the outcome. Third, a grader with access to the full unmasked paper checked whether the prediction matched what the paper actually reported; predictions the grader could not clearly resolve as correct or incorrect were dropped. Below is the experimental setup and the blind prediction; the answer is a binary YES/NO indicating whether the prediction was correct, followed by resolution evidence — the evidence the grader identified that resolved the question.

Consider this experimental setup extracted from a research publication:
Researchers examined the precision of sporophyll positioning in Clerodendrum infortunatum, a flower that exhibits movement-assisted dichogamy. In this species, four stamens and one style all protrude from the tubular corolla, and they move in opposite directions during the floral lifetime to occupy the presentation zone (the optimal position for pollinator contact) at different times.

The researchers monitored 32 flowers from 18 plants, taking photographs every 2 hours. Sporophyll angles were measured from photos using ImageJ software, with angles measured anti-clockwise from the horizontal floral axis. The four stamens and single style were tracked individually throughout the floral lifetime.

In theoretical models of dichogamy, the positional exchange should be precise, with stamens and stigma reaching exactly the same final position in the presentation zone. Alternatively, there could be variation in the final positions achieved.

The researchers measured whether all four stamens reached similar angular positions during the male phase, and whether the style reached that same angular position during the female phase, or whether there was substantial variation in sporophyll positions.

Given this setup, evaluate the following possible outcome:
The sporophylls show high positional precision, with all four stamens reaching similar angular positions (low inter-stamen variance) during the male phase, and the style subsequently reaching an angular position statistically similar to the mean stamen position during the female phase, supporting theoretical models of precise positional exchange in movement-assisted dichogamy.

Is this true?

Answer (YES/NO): NO